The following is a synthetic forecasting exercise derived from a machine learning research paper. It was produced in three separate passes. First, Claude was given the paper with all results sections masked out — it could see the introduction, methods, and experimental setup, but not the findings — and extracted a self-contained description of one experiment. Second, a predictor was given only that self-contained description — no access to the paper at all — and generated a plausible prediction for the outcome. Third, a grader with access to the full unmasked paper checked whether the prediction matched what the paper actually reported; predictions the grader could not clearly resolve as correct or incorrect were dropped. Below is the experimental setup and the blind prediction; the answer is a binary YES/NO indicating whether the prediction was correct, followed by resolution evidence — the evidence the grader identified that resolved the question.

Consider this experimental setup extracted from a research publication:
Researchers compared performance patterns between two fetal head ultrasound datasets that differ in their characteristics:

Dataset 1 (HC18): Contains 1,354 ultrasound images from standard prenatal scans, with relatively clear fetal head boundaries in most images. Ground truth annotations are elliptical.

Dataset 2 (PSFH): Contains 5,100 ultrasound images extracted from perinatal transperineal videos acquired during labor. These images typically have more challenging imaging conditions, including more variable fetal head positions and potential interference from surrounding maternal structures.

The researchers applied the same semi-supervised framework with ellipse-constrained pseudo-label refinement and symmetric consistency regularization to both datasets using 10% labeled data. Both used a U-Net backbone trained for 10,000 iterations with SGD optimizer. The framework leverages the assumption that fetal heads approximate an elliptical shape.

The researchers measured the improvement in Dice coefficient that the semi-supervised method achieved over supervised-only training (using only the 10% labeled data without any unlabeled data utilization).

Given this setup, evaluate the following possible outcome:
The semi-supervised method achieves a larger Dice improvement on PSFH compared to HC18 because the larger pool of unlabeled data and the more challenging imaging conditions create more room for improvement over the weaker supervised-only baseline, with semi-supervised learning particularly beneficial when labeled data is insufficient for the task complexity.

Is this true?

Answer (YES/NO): NO